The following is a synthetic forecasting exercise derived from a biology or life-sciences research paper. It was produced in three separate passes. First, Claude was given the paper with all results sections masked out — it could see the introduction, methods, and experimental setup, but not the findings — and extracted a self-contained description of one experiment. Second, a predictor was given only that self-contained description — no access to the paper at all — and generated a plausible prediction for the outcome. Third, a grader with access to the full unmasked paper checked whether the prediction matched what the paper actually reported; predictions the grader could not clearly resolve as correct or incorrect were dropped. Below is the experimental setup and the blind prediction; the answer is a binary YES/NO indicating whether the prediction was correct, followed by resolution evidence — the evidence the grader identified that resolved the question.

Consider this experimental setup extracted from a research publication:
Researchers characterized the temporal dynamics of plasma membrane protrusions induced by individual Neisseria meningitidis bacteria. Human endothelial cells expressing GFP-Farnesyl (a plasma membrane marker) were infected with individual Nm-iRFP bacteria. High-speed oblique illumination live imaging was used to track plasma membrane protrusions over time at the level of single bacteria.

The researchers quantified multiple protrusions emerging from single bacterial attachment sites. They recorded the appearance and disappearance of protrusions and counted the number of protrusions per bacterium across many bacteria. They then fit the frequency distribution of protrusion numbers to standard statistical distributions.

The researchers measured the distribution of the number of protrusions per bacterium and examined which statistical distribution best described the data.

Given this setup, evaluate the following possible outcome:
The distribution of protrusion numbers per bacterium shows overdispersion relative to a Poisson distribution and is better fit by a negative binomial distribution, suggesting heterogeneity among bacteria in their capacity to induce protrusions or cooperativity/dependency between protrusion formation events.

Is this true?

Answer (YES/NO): NO